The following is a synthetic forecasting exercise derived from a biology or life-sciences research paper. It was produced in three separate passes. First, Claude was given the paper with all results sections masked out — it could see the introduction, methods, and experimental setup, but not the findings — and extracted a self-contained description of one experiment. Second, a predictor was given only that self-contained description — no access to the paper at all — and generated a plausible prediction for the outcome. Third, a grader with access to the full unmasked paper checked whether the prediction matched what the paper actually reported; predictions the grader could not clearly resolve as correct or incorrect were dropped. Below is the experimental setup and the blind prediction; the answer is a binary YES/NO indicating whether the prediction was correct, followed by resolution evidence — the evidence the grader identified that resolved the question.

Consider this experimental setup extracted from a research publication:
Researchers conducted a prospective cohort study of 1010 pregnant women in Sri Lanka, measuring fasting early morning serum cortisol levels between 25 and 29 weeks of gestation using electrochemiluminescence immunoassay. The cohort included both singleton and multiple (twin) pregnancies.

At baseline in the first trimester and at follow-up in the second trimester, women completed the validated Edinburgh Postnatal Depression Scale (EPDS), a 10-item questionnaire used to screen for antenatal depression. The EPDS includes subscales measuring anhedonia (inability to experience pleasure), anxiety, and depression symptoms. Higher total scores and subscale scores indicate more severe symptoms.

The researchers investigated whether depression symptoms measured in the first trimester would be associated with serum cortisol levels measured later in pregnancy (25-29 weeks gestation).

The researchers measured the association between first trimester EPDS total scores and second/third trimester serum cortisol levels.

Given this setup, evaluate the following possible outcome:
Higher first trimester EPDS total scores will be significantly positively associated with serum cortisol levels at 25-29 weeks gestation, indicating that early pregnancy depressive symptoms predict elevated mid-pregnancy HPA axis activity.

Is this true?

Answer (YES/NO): NO